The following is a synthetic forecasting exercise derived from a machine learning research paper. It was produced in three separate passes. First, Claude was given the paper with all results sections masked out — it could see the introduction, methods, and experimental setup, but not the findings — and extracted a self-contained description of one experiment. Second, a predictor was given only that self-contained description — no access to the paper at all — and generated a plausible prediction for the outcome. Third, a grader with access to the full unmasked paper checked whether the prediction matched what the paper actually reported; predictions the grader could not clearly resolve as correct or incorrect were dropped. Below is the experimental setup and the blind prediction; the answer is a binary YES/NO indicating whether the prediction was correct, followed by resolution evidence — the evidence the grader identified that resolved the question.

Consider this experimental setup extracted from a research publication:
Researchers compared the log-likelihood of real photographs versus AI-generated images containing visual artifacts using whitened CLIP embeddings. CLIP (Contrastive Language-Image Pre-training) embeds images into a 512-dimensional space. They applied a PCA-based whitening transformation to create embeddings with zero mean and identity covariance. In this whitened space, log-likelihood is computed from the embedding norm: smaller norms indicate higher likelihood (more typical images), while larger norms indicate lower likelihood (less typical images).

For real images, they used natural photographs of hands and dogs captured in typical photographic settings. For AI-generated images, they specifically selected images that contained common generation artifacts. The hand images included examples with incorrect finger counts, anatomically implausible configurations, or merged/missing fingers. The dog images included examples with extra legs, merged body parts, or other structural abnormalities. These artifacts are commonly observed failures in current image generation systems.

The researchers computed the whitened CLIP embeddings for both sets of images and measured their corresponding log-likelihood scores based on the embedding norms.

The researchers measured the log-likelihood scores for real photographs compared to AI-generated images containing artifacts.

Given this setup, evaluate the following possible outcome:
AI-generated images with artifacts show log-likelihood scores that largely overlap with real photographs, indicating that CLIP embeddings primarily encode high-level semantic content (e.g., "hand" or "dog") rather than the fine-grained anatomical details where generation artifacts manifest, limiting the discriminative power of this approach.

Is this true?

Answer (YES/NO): NO